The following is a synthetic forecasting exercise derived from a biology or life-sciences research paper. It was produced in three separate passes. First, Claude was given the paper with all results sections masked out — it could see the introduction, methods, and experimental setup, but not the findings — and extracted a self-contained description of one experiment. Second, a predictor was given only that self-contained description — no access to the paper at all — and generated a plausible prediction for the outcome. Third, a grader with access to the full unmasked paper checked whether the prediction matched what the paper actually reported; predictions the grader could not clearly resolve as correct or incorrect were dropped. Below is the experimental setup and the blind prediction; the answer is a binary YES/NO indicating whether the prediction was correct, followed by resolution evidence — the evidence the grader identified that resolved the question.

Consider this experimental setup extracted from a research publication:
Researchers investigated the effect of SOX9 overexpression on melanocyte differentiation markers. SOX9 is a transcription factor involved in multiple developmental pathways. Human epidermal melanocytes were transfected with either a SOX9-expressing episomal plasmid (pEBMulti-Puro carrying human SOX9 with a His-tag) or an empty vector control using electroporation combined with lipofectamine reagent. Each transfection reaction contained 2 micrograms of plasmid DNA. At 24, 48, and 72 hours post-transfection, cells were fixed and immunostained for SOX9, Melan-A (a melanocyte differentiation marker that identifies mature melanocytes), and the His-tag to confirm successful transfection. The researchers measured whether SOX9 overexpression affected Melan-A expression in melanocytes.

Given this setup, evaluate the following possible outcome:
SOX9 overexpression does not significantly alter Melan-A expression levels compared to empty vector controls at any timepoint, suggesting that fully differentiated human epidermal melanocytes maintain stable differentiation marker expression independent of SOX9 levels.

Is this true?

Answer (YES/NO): NO